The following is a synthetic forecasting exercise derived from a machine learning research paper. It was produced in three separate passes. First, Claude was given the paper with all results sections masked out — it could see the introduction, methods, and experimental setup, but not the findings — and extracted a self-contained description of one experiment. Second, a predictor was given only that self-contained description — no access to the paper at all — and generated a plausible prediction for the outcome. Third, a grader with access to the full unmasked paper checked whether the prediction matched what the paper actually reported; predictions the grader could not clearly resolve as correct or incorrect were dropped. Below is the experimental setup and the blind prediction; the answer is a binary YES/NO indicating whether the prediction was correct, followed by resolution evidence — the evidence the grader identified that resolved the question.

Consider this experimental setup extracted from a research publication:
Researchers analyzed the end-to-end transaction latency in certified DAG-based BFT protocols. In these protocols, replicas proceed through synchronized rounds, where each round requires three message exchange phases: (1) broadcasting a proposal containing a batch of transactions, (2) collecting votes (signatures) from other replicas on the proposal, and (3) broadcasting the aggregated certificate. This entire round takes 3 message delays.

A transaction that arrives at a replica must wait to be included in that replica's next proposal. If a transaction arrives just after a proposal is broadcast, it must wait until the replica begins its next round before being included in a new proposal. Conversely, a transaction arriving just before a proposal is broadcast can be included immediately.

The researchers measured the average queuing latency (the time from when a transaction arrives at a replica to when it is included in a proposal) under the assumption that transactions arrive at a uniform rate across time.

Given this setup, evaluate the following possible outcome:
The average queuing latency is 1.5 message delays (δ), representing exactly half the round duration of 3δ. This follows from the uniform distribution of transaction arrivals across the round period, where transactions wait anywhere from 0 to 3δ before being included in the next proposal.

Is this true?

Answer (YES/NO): YES